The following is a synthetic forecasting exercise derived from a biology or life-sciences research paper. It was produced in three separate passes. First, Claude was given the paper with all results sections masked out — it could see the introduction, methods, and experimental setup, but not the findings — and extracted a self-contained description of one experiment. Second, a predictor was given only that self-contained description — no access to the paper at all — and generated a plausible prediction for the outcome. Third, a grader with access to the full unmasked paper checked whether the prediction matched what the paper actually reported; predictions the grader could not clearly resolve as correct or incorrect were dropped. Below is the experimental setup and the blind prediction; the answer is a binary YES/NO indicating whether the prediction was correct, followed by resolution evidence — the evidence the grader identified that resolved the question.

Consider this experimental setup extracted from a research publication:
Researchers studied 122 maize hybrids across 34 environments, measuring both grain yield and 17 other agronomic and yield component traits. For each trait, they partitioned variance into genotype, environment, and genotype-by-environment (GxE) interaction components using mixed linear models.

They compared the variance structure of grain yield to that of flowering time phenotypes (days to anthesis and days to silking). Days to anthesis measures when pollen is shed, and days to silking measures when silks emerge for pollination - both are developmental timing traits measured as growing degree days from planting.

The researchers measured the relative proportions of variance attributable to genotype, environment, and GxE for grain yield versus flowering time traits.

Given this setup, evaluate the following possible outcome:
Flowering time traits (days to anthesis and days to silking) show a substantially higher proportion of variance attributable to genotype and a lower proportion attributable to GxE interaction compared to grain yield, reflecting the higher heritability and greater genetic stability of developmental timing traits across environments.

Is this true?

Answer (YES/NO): NO